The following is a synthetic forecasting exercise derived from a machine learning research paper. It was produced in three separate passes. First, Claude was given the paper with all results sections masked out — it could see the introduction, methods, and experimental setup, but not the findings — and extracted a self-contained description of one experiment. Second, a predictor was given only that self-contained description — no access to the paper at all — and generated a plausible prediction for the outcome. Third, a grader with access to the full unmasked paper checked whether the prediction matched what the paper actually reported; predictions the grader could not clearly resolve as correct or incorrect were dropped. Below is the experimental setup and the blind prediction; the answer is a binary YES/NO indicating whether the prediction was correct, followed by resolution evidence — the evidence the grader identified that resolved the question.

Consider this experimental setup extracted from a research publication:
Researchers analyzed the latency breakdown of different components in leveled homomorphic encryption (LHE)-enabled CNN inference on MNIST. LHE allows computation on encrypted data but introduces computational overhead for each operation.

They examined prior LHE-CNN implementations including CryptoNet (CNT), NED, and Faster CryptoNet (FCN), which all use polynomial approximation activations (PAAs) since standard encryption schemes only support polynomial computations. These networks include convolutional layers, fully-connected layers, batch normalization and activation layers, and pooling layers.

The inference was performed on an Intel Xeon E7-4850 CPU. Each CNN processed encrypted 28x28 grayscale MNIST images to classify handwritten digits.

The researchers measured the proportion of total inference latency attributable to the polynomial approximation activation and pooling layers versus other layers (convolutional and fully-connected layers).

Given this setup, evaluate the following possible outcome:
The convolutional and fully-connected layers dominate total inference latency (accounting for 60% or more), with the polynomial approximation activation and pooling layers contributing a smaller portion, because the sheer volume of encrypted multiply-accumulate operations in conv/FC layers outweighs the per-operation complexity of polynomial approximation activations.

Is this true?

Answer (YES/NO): NO